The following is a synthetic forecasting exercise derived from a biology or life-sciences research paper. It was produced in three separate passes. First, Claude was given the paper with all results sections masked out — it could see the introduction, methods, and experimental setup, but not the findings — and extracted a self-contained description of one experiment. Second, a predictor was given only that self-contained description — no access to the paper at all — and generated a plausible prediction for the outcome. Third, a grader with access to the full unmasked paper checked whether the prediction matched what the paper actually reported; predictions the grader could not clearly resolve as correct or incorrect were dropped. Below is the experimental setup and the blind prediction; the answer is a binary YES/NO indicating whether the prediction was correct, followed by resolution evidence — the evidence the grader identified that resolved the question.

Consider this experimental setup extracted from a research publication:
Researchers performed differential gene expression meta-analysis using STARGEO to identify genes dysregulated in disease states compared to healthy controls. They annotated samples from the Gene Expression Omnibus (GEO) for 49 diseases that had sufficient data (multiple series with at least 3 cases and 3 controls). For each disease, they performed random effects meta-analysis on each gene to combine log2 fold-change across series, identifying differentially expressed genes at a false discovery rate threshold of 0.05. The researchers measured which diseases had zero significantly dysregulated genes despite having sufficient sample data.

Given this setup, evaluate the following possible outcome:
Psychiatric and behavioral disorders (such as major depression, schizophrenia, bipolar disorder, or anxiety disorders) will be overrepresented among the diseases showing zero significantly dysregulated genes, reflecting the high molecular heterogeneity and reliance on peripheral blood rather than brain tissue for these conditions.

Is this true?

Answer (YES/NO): NO